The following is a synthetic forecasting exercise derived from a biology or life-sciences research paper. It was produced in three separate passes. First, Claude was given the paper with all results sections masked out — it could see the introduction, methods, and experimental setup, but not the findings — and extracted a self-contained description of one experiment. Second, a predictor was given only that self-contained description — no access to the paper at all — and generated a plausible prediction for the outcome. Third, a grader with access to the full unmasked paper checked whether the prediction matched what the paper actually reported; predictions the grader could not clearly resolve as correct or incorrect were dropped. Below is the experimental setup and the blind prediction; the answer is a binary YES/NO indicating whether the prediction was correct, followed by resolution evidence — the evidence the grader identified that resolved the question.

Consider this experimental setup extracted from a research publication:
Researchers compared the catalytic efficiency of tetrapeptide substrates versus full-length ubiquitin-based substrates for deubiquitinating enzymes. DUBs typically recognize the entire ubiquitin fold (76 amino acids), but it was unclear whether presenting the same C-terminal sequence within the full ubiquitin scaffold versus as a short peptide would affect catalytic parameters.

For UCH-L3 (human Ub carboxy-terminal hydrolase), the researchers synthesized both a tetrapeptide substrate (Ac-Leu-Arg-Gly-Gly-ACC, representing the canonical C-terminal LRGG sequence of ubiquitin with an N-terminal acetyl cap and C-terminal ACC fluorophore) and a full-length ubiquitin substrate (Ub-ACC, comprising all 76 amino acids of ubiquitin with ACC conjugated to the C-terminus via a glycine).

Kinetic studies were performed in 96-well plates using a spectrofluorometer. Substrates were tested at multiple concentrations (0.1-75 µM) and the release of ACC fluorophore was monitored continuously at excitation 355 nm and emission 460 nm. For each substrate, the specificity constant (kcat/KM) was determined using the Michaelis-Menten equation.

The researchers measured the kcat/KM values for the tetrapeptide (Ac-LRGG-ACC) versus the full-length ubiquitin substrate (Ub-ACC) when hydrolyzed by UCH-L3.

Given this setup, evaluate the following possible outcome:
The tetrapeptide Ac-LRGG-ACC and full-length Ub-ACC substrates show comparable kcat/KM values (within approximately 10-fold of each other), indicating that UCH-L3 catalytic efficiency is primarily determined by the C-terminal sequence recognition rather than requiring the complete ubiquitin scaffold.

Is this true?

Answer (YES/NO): NO